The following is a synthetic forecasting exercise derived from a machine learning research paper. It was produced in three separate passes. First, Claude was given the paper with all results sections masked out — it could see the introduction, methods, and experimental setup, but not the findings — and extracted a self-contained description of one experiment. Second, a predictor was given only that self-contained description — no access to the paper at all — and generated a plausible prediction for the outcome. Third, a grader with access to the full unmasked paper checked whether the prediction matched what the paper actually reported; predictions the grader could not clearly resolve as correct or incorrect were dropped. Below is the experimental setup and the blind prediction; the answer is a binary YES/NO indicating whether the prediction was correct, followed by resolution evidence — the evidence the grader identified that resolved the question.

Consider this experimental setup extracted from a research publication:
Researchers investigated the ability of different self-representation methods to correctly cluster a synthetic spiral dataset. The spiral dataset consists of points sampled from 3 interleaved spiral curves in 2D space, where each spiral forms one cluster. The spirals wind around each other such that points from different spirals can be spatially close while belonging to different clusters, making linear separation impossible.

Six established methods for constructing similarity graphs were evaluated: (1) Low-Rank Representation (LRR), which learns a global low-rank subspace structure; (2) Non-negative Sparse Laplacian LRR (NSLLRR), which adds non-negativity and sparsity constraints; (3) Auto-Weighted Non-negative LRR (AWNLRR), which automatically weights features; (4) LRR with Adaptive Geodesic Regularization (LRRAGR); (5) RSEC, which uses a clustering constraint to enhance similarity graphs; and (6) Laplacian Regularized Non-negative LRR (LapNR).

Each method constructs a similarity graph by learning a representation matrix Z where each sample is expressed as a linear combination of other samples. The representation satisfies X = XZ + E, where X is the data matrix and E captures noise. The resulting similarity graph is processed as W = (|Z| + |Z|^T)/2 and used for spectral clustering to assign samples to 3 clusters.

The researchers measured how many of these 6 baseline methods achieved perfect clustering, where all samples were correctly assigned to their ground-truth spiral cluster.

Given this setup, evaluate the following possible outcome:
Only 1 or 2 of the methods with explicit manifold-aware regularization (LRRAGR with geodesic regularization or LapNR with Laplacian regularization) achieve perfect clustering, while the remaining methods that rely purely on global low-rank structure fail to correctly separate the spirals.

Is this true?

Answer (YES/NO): NO